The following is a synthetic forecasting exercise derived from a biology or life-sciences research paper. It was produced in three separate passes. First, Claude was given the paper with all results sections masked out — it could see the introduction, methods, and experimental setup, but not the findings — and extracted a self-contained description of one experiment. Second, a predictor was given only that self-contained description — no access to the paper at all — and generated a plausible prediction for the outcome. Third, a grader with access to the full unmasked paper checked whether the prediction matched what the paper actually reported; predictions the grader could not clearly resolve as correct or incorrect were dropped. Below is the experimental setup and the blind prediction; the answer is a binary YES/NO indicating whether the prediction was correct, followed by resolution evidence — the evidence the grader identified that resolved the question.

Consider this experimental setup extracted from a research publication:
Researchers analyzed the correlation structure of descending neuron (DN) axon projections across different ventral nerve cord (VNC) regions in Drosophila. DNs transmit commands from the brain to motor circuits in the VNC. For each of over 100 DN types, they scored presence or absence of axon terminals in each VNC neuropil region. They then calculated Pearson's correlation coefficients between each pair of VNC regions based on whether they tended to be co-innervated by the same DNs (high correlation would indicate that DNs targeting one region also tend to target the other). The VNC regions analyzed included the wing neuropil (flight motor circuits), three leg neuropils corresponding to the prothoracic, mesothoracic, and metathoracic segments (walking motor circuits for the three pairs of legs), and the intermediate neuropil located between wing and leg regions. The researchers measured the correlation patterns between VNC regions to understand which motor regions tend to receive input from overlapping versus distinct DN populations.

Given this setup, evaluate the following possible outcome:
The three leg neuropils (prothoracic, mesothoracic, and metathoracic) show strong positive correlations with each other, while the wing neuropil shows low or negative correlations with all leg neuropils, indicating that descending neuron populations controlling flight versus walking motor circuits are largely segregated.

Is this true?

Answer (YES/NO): YES